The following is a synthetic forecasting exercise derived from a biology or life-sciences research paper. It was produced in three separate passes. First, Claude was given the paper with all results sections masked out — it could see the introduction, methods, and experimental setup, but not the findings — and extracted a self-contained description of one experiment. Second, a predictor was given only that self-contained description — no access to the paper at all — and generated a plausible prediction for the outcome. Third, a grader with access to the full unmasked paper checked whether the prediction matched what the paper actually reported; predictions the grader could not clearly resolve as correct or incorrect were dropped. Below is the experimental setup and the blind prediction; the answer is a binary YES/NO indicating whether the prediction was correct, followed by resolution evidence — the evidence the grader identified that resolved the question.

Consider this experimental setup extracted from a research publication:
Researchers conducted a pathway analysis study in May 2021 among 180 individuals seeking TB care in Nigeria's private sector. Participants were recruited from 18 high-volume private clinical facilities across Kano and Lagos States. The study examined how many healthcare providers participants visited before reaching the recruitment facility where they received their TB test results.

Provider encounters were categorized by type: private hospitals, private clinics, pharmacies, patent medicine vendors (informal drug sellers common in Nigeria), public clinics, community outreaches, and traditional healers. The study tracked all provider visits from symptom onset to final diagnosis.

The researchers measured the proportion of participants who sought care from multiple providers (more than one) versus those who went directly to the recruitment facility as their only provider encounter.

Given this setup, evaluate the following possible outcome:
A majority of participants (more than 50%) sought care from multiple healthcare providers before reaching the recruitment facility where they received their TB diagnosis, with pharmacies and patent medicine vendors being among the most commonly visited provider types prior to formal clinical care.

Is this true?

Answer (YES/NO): NO